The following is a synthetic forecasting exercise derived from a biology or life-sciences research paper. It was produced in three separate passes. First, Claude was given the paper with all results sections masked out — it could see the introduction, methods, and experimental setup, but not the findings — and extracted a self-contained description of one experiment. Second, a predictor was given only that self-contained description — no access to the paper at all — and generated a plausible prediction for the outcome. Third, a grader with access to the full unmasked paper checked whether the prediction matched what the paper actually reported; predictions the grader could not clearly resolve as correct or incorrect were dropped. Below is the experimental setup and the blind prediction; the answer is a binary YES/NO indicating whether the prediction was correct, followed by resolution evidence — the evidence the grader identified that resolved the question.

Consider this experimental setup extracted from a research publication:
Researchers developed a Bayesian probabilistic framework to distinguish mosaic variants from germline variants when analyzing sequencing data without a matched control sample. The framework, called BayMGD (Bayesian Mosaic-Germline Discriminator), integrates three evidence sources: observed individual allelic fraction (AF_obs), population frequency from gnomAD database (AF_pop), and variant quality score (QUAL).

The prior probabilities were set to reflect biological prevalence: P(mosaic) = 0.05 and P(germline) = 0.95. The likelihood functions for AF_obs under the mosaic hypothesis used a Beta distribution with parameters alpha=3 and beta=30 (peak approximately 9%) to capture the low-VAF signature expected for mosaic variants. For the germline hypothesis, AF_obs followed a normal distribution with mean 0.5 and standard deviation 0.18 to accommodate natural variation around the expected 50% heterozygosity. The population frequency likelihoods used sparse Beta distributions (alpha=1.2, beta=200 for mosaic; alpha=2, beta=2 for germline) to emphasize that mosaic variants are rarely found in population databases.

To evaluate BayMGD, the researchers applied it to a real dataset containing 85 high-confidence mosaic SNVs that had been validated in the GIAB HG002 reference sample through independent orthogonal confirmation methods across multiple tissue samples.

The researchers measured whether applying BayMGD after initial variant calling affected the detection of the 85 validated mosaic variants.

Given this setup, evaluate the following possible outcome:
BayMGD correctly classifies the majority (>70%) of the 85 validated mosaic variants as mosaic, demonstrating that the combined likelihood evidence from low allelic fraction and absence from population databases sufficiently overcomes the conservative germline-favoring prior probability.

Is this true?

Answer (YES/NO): YES